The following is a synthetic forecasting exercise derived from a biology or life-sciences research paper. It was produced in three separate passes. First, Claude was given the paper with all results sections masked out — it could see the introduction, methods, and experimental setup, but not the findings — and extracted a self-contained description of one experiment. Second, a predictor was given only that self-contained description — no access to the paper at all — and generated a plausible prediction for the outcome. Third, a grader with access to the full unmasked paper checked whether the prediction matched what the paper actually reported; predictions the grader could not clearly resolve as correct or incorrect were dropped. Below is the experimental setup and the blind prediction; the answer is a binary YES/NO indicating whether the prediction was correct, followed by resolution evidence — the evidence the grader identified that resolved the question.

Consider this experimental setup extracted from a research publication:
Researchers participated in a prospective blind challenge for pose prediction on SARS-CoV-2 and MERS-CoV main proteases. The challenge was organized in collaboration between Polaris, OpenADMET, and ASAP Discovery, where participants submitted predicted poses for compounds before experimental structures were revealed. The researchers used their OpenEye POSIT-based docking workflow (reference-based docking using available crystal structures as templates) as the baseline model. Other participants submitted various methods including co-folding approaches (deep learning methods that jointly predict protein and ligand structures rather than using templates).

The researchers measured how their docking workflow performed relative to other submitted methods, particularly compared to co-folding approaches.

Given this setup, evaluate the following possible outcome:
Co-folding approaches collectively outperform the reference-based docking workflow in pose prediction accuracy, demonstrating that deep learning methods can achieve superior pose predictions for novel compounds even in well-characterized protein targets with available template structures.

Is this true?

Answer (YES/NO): YES